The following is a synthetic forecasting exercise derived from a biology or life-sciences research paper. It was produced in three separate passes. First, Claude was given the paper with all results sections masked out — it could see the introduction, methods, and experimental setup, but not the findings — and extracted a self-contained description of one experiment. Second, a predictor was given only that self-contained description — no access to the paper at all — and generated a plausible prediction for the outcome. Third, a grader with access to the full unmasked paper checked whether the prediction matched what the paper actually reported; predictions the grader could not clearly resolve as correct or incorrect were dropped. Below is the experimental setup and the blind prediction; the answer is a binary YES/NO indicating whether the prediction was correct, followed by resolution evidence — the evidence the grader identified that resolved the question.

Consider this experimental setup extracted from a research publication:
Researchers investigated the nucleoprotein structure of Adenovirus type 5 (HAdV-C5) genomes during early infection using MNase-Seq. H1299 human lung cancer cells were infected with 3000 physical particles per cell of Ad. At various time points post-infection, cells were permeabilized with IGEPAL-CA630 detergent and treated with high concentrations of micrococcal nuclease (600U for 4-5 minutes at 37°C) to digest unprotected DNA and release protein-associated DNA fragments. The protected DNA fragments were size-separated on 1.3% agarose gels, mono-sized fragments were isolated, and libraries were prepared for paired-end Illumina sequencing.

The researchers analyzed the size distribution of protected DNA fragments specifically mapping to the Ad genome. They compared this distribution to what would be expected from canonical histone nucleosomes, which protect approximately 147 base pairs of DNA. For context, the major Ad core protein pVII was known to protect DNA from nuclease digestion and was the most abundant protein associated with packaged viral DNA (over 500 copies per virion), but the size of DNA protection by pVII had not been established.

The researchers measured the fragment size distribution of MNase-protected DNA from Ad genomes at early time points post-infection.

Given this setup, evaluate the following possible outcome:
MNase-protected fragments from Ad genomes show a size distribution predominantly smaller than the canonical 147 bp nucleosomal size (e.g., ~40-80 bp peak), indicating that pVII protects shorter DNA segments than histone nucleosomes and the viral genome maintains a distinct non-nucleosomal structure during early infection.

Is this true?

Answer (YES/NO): YES